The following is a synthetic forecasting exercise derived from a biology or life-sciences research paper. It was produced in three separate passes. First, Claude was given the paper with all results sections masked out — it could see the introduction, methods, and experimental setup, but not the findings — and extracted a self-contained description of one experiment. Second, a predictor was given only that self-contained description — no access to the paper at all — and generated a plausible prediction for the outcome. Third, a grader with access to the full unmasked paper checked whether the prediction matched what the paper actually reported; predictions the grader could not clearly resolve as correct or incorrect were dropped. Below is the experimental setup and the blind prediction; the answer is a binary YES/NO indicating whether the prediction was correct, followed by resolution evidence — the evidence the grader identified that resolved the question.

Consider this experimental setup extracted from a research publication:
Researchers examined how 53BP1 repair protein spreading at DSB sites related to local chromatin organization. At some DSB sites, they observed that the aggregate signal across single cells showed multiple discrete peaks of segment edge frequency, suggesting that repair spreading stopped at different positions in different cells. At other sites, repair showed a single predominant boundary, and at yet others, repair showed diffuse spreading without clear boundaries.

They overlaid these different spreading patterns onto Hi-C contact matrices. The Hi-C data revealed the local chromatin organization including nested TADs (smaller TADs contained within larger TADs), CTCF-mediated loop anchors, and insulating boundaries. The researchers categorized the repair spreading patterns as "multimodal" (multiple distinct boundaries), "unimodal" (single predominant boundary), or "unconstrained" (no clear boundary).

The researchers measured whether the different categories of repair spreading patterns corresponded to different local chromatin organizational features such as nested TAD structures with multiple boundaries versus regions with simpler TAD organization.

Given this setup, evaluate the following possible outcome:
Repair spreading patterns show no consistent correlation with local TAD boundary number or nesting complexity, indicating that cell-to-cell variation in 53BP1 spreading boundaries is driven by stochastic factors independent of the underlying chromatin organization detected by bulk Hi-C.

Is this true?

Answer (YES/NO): NO